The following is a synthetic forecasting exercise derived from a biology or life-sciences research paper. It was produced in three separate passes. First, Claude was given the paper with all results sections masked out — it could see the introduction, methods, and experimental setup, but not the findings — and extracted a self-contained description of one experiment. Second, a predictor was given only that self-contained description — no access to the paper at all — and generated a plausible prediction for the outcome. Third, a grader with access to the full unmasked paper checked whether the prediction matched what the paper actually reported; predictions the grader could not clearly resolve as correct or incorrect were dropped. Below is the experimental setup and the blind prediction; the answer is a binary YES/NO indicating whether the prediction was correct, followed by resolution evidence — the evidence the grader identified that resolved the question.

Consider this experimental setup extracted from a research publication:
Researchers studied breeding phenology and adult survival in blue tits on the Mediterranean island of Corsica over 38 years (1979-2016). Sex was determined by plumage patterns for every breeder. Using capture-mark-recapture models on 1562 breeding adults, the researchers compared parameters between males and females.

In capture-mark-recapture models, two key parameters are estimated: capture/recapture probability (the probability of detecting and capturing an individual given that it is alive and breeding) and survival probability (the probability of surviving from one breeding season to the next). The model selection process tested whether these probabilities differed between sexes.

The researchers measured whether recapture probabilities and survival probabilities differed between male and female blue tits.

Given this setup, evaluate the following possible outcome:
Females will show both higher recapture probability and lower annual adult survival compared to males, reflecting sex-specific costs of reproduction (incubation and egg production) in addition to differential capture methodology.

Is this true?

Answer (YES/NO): NO